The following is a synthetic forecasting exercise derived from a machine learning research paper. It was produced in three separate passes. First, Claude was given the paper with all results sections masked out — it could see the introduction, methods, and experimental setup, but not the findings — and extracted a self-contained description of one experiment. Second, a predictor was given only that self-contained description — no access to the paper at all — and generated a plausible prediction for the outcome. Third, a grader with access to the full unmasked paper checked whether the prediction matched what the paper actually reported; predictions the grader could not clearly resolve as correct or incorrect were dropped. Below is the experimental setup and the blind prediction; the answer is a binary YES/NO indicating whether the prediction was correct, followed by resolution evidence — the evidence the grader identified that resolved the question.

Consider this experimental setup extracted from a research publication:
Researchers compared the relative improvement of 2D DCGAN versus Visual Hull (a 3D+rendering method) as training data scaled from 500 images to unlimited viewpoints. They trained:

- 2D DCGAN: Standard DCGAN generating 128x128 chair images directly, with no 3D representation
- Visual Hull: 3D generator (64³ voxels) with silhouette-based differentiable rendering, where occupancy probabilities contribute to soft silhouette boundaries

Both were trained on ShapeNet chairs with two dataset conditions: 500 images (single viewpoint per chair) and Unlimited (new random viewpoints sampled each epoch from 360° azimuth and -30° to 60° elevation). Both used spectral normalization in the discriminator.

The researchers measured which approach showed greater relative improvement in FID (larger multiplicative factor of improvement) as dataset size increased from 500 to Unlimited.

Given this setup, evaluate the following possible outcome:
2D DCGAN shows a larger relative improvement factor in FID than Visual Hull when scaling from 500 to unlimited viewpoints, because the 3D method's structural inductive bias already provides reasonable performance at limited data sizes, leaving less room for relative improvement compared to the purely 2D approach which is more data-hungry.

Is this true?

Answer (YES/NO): NO